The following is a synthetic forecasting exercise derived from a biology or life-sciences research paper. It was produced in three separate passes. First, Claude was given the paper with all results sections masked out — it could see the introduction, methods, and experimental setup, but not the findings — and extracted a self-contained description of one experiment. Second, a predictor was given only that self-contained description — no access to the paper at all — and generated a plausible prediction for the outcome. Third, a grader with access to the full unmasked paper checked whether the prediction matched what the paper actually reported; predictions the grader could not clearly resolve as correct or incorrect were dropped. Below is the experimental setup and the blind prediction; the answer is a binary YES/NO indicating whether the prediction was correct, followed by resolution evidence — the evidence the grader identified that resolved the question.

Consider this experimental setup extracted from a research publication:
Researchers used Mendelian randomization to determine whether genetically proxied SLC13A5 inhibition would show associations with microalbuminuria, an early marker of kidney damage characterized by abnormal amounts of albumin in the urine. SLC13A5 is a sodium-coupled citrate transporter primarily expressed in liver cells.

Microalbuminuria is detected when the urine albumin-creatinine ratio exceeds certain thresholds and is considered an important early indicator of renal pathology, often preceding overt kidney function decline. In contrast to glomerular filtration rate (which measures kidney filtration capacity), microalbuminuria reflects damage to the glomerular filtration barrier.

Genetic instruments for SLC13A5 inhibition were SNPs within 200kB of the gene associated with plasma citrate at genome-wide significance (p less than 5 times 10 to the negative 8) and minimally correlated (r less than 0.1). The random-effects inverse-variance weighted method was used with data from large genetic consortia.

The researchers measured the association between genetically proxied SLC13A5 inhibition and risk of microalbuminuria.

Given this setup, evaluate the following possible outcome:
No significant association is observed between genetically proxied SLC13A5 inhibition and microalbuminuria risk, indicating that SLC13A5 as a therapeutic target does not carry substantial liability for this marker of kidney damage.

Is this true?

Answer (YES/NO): YES